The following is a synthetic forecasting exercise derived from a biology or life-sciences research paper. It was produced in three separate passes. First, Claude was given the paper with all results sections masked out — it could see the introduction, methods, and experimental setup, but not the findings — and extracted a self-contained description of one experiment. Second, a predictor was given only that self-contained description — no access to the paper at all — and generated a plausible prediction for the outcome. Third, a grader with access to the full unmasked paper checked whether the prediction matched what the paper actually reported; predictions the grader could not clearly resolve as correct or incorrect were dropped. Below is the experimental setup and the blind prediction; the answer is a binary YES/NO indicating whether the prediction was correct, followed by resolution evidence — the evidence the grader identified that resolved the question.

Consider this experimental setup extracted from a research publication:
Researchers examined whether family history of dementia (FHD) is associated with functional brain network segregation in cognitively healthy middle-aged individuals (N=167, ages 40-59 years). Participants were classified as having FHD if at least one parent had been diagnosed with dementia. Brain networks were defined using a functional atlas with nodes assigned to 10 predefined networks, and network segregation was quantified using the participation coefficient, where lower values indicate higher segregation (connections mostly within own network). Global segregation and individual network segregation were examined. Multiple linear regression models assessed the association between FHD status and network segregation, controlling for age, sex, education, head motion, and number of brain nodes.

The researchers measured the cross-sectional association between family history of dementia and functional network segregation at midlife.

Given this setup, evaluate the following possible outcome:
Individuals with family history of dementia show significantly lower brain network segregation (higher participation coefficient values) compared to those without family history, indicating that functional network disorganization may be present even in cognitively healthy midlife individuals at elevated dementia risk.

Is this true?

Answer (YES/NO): NO